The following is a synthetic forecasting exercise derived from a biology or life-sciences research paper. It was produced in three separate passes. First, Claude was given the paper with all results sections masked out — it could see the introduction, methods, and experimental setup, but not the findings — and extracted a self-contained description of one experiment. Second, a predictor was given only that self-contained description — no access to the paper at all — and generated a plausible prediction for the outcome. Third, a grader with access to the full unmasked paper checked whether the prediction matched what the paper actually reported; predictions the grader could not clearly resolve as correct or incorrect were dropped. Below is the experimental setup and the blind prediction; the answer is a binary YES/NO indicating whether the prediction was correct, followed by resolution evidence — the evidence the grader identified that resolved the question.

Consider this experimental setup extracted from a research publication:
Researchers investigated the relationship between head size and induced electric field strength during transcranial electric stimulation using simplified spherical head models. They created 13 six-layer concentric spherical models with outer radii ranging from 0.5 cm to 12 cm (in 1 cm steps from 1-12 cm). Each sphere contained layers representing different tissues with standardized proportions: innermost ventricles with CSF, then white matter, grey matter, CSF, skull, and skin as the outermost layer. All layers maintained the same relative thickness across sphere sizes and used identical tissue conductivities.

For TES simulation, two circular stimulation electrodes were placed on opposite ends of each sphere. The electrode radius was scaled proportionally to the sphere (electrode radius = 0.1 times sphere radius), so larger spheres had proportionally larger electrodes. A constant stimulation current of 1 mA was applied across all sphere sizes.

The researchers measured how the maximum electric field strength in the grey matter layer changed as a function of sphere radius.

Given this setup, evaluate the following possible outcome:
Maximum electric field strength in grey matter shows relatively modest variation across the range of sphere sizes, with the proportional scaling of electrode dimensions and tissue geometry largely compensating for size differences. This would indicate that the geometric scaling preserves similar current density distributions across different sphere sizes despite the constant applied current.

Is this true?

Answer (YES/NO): NO